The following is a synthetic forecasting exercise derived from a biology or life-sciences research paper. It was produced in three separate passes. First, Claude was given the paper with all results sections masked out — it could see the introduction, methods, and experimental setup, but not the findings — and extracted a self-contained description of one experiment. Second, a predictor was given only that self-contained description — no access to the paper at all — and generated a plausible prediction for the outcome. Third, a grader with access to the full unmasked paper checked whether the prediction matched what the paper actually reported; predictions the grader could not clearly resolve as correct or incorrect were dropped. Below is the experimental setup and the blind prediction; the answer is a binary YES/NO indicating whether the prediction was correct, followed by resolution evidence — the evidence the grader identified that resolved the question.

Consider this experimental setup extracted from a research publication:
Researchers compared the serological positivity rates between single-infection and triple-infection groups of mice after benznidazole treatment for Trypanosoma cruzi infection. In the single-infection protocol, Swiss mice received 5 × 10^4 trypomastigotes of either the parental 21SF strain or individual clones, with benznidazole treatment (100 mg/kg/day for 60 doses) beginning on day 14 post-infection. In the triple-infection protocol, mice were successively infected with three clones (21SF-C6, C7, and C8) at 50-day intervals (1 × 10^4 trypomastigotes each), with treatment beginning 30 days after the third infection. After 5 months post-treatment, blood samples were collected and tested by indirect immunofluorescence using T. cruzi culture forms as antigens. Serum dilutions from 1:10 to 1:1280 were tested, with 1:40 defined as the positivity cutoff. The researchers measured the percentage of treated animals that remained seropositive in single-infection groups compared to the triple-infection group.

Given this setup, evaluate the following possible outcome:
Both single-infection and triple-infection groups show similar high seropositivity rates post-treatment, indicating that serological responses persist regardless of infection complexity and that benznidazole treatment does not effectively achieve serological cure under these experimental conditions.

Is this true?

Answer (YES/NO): NO